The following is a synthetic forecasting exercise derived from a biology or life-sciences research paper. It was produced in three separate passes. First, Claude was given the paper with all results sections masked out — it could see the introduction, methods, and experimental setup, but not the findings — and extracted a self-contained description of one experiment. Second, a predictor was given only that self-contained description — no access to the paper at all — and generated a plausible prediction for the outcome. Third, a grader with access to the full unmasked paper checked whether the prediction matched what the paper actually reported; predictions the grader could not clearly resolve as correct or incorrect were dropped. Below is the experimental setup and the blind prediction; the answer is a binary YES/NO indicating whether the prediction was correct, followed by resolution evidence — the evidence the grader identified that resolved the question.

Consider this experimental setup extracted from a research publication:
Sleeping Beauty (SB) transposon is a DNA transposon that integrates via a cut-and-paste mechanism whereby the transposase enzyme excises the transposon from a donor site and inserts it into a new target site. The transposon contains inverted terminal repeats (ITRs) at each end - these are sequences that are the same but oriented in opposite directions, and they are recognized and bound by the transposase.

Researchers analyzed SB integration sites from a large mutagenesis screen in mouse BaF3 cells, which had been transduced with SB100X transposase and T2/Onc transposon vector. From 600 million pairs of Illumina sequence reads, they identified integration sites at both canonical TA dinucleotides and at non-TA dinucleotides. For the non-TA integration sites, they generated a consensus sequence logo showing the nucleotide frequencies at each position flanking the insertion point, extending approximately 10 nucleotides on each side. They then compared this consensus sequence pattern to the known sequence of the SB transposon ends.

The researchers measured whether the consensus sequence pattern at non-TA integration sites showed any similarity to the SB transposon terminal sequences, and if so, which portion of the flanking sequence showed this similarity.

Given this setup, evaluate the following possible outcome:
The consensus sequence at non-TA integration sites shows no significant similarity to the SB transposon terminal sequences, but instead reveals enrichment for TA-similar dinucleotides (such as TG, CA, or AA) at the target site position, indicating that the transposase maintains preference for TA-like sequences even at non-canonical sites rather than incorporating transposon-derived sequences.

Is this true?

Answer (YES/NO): NO